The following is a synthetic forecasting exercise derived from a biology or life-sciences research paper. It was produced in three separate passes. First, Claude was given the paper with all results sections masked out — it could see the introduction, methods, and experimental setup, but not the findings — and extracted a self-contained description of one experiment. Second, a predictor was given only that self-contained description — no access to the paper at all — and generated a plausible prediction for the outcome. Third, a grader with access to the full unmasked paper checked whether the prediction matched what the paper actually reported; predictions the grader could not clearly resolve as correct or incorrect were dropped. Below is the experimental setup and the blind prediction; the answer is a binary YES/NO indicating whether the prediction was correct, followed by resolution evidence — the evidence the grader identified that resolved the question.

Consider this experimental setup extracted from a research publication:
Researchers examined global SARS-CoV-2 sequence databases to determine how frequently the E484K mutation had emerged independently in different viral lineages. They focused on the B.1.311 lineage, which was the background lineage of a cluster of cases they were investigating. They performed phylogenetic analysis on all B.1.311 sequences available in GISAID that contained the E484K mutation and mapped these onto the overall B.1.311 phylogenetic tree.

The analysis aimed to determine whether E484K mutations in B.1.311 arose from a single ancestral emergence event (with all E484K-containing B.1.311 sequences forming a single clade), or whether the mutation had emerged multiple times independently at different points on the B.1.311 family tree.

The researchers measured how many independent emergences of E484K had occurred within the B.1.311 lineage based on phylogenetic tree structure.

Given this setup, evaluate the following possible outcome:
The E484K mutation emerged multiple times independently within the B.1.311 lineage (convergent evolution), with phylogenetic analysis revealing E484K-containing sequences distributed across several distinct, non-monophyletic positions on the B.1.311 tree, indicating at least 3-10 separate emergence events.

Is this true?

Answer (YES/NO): YES